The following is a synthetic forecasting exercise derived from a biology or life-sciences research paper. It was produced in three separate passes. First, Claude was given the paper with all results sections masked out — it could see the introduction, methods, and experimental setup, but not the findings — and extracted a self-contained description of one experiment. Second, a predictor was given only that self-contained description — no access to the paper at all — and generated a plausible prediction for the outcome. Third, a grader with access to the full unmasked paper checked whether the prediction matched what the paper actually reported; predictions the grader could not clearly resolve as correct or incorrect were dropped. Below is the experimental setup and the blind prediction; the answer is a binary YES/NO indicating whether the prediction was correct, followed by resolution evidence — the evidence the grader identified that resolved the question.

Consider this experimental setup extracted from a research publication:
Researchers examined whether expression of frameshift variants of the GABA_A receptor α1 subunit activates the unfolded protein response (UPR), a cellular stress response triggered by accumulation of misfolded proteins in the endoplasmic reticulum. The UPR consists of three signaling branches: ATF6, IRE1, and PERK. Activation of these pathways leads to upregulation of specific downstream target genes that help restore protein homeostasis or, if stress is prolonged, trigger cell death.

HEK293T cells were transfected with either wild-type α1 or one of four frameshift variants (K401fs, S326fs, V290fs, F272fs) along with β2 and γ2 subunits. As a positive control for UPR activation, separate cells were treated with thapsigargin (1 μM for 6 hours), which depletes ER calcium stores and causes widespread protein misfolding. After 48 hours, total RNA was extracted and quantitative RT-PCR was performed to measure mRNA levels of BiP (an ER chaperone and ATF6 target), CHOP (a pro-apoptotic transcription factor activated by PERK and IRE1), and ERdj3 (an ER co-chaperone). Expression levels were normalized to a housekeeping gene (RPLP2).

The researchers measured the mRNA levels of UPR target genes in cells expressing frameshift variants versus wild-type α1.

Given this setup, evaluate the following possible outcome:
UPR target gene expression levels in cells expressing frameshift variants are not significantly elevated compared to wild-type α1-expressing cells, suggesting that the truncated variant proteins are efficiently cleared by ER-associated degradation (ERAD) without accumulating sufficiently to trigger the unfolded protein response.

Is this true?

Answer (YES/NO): NO